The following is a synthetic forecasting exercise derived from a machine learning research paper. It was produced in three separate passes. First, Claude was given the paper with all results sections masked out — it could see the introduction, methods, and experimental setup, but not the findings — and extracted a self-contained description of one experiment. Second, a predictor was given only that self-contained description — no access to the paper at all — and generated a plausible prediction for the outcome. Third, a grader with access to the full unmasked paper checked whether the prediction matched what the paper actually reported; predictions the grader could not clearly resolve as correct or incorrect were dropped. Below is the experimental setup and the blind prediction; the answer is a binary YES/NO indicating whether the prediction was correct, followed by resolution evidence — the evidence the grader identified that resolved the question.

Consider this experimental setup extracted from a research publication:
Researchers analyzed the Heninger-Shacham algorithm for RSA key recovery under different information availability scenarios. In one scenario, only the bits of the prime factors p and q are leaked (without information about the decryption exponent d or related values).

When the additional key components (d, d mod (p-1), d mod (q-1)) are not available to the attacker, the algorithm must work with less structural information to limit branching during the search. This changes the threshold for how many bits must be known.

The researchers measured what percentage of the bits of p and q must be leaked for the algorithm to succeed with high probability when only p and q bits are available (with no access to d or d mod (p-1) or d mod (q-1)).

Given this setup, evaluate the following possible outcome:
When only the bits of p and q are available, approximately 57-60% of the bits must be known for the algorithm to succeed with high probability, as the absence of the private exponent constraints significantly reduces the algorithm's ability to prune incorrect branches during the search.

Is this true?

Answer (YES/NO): YES